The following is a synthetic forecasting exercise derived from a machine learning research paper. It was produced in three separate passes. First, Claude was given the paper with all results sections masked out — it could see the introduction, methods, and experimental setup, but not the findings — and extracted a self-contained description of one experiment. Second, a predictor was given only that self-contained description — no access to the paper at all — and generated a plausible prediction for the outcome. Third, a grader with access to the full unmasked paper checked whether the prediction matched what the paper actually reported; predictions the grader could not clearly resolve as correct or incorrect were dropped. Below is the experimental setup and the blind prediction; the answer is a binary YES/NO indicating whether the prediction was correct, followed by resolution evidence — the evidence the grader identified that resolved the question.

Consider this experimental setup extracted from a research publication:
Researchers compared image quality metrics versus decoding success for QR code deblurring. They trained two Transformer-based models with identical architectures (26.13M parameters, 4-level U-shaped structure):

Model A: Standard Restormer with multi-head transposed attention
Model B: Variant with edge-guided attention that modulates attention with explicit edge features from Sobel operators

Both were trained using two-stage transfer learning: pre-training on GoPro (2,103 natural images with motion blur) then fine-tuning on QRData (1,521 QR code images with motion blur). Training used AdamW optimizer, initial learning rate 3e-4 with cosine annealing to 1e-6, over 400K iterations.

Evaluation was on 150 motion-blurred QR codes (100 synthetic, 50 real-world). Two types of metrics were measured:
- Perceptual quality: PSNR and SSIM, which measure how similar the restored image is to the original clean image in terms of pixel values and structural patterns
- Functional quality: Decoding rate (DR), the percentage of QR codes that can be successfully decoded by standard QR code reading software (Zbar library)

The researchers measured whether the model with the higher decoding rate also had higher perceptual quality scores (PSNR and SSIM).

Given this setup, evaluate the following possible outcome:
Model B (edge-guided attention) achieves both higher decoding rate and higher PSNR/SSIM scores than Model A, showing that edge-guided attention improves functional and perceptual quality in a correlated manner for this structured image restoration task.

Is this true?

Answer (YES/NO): NO